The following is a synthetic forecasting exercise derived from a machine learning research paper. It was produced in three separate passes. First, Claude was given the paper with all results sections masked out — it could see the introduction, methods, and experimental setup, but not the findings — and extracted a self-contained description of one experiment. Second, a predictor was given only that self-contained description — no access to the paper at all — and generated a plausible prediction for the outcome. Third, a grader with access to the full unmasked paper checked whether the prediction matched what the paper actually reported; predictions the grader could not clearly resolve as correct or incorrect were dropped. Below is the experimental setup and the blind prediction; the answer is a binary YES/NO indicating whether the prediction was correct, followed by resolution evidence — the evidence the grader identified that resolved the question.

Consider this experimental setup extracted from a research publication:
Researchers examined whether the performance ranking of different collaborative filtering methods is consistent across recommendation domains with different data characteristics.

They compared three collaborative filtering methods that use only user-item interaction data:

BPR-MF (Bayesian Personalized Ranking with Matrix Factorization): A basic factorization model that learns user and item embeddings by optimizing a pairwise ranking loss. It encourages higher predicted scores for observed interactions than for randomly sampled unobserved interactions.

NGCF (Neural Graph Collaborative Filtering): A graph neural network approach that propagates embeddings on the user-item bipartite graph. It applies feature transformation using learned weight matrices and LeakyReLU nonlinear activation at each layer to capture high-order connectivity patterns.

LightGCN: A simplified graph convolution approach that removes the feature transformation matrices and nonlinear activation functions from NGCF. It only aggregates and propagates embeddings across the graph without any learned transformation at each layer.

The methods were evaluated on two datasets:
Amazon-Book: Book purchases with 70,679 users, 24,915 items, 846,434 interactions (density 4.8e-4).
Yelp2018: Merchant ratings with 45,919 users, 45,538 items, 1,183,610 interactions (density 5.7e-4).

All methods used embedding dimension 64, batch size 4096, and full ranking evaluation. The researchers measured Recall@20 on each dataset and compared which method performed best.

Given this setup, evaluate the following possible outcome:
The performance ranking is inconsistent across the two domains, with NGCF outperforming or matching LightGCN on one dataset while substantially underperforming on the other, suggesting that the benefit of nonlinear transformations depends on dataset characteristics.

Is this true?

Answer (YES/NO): YES